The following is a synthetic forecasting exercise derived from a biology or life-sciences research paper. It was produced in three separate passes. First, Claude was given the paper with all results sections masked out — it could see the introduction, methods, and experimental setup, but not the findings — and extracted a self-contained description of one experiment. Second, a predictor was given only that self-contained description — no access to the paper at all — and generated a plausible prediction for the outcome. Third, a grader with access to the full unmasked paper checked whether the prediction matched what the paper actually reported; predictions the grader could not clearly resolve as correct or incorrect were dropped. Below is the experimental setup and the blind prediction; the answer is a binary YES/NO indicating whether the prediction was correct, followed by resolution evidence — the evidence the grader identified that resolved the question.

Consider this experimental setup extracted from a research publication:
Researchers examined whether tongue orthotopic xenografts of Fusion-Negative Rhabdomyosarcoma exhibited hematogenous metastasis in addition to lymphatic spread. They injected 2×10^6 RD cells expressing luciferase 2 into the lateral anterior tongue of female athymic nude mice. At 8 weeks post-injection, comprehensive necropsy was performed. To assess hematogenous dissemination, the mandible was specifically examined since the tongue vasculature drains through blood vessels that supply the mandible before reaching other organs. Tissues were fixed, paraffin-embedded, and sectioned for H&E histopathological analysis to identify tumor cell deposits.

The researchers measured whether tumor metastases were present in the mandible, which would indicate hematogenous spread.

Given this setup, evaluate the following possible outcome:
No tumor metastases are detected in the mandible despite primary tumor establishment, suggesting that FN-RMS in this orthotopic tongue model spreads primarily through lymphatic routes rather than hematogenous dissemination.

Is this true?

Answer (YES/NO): NO